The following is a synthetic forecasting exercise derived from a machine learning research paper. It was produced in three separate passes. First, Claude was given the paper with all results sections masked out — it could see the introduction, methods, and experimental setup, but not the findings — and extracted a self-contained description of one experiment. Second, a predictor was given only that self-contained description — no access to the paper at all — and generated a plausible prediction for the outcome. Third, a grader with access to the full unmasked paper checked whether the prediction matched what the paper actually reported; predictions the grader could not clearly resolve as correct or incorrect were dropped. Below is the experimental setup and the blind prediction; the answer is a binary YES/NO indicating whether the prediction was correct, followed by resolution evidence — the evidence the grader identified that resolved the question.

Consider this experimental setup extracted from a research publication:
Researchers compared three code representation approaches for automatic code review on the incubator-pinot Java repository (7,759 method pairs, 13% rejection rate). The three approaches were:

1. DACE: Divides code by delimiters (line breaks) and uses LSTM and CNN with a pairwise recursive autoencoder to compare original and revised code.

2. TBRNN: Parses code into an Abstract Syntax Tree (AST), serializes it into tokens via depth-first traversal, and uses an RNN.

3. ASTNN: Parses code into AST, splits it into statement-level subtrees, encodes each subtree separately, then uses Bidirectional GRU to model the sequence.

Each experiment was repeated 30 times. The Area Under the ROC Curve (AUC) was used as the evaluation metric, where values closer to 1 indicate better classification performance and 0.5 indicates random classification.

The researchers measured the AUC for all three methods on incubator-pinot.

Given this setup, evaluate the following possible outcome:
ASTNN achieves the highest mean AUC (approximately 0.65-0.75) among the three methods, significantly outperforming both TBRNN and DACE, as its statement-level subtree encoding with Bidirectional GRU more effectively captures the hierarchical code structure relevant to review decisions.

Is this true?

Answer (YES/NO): NO